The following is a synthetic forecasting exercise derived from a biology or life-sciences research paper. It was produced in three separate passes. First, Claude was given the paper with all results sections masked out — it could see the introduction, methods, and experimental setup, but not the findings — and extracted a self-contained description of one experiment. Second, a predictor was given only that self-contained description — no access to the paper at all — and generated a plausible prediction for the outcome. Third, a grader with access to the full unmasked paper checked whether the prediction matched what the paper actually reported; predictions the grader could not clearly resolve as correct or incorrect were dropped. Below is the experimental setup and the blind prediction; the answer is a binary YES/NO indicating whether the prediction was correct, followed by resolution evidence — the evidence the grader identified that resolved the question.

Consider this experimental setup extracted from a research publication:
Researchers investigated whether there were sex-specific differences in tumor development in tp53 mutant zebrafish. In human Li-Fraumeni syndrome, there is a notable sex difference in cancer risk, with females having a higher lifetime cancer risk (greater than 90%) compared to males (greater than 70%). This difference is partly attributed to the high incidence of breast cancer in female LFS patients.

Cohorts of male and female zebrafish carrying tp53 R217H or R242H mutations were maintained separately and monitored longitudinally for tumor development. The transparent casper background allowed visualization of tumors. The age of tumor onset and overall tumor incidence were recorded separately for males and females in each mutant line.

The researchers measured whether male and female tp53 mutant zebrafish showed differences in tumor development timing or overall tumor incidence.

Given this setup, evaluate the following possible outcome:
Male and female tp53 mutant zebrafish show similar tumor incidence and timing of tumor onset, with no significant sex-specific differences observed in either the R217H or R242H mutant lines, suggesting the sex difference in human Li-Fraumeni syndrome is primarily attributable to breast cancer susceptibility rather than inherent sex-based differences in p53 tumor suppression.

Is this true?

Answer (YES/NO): NO